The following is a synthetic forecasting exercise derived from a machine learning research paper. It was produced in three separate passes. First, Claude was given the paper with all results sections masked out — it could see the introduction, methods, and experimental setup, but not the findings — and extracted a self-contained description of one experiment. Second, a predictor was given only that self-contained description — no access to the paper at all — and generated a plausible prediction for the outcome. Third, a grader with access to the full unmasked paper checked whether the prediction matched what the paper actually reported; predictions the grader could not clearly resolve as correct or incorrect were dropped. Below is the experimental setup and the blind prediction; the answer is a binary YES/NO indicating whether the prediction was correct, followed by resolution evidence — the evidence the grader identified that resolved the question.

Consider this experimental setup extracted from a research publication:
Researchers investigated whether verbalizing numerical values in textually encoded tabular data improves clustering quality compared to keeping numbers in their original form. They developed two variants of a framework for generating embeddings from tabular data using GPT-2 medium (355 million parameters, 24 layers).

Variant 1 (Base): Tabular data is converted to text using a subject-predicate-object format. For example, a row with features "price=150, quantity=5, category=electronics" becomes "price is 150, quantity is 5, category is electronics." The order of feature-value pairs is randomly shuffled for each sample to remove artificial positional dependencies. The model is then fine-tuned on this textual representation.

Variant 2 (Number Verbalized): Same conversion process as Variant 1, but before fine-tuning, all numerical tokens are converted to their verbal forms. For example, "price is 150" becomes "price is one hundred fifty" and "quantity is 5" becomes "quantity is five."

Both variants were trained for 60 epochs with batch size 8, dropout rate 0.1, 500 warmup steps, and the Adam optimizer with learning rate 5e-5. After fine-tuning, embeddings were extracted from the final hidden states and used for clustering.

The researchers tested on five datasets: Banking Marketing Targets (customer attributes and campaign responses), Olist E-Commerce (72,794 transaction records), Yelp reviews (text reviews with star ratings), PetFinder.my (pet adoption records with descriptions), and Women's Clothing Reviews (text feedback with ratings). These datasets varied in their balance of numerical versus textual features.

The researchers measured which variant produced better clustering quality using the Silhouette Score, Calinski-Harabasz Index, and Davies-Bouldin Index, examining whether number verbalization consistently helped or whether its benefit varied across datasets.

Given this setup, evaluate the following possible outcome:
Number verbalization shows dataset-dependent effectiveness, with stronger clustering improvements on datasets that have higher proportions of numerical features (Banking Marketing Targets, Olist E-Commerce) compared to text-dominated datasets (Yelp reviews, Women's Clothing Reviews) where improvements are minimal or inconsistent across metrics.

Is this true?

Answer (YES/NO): NO